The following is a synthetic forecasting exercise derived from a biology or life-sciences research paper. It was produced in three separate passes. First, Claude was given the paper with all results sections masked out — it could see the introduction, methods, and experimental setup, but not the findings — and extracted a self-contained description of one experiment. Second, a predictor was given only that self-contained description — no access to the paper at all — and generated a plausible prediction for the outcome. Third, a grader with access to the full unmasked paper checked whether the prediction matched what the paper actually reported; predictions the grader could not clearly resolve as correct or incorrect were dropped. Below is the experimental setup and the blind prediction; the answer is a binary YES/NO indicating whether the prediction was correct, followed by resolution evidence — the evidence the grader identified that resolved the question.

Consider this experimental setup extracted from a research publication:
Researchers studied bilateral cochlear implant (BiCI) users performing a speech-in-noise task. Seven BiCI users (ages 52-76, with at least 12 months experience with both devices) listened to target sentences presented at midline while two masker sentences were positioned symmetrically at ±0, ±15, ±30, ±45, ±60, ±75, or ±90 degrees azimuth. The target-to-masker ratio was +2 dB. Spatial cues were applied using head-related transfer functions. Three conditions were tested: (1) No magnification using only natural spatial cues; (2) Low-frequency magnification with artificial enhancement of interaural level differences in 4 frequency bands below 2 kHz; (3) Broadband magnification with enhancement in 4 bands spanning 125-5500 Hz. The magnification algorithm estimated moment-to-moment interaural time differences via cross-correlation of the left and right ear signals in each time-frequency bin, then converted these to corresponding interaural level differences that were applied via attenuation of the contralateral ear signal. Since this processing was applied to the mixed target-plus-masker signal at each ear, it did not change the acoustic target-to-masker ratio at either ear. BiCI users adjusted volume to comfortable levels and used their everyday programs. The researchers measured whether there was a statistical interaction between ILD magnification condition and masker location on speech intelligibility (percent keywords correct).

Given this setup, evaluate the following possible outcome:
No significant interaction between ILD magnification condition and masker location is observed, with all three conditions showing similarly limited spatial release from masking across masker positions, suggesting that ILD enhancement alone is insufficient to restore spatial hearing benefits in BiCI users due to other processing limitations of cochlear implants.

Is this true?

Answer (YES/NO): NO